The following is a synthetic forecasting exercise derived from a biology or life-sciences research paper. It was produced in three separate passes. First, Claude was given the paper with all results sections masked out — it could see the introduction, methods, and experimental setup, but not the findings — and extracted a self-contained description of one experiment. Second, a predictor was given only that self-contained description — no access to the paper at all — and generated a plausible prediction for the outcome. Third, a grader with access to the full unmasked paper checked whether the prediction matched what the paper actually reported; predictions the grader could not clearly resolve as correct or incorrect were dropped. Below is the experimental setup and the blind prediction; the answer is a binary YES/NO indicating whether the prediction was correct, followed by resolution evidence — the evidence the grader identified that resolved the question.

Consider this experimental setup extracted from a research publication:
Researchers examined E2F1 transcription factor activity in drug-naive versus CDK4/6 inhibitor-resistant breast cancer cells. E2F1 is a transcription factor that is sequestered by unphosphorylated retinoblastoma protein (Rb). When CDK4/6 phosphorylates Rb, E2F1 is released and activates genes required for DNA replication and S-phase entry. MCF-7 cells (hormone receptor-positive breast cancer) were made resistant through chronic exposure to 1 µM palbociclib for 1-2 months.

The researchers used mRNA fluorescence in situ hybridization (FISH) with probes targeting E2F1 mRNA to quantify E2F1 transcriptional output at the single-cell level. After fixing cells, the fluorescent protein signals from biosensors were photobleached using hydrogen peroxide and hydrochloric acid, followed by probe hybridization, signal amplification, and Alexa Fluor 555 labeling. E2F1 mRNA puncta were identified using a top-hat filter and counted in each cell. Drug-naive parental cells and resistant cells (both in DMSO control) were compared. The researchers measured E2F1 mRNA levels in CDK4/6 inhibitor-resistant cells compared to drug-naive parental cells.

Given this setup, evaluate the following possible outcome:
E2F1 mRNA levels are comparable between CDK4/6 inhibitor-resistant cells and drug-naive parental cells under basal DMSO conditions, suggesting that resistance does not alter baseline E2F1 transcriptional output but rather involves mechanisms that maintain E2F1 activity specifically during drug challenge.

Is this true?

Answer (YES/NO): NO